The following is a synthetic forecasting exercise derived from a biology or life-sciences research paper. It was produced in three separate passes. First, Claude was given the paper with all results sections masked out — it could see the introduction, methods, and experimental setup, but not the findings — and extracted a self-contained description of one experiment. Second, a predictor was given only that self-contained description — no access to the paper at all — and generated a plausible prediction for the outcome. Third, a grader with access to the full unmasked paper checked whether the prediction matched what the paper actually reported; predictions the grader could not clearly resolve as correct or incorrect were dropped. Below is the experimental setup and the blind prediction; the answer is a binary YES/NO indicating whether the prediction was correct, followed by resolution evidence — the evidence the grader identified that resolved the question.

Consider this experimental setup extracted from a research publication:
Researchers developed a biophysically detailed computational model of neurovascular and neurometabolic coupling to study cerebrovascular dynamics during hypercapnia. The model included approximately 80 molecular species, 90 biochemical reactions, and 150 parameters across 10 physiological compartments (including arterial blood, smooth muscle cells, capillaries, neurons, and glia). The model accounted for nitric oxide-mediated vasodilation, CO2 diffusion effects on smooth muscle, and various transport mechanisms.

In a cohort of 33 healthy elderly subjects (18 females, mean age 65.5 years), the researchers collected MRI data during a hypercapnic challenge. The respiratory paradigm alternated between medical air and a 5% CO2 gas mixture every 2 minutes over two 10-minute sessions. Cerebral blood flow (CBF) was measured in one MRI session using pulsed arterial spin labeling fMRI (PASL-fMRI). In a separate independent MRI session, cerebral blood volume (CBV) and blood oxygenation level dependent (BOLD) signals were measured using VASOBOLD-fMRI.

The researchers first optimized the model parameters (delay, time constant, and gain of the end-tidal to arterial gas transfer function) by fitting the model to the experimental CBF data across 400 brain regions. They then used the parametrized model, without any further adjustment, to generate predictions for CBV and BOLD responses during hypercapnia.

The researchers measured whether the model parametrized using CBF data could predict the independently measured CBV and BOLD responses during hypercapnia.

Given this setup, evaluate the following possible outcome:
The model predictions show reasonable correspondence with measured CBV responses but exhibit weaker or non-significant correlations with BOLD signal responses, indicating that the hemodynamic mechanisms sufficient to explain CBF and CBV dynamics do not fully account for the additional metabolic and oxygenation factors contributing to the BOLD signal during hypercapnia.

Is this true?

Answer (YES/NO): NO